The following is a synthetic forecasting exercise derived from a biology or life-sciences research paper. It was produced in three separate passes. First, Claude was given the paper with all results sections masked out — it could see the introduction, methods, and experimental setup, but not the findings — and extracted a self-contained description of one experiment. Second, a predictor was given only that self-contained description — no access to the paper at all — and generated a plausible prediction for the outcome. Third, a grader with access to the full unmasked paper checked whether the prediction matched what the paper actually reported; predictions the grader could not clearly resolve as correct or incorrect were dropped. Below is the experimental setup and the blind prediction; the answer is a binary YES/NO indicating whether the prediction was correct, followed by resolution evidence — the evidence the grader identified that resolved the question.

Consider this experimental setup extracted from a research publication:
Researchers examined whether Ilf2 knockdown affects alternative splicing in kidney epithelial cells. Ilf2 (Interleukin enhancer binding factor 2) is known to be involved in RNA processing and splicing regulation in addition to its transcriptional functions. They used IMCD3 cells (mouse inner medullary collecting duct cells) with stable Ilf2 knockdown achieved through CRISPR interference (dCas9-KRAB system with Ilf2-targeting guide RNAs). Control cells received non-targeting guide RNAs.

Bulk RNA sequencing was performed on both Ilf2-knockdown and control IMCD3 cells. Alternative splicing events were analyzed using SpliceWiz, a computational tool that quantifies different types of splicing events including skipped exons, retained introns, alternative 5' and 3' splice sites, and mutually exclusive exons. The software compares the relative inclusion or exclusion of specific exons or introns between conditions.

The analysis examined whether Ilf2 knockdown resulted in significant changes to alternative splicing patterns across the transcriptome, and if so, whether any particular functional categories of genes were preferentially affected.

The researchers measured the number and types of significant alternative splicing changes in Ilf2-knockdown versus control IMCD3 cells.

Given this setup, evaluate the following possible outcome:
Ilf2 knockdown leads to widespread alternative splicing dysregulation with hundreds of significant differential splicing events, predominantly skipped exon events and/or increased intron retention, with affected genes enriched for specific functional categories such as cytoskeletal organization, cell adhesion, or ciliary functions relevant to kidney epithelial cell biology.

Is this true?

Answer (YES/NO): YES